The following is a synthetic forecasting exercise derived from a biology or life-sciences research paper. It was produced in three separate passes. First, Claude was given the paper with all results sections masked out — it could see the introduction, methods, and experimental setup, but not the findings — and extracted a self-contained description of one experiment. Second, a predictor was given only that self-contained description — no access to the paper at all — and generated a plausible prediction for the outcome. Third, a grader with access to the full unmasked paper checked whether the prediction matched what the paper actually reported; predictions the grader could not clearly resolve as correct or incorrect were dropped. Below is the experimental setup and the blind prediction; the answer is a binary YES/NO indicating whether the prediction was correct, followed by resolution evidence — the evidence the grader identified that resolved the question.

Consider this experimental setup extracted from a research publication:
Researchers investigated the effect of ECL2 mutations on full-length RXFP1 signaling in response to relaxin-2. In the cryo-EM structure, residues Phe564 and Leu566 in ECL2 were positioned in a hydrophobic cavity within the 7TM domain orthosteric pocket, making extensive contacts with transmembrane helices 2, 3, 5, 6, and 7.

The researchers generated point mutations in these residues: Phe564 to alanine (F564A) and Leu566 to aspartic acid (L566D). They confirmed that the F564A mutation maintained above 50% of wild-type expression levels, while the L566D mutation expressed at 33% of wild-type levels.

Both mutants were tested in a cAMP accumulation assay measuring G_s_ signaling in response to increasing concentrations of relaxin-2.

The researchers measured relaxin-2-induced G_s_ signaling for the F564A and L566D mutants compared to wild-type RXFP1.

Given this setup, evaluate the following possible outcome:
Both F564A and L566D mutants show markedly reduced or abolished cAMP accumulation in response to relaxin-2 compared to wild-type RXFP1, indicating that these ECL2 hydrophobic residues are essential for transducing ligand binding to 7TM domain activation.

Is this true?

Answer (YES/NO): YES